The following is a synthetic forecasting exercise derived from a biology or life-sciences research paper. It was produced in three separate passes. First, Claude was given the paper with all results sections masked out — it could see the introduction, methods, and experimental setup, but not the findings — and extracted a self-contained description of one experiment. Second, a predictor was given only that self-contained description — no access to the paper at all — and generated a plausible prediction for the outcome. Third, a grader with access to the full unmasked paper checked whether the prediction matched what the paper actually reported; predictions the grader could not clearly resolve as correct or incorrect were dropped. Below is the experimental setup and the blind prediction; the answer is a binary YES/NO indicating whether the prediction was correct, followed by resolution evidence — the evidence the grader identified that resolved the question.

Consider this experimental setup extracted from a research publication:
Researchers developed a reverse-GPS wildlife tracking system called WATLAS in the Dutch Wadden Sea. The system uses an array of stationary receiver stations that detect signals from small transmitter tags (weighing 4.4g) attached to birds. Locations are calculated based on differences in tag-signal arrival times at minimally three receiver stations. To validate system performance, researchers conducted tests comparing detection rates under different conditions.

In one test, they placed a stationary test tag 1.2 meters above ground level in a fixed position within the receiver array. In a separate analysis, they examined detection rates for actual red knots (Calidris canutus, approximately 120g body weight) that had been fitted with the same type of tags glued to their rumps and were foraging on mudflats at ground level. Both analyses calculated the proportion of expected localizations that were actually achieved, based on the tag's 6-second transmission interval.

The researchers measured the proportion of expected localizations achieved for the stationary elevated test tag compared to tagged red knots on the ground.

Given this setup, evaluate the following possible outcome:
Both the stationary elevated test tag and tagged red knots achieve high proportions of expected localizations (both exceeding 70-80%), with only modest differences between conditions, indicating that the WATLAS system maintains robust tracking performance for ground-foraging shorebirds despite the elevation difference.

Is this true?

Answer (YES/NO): NO